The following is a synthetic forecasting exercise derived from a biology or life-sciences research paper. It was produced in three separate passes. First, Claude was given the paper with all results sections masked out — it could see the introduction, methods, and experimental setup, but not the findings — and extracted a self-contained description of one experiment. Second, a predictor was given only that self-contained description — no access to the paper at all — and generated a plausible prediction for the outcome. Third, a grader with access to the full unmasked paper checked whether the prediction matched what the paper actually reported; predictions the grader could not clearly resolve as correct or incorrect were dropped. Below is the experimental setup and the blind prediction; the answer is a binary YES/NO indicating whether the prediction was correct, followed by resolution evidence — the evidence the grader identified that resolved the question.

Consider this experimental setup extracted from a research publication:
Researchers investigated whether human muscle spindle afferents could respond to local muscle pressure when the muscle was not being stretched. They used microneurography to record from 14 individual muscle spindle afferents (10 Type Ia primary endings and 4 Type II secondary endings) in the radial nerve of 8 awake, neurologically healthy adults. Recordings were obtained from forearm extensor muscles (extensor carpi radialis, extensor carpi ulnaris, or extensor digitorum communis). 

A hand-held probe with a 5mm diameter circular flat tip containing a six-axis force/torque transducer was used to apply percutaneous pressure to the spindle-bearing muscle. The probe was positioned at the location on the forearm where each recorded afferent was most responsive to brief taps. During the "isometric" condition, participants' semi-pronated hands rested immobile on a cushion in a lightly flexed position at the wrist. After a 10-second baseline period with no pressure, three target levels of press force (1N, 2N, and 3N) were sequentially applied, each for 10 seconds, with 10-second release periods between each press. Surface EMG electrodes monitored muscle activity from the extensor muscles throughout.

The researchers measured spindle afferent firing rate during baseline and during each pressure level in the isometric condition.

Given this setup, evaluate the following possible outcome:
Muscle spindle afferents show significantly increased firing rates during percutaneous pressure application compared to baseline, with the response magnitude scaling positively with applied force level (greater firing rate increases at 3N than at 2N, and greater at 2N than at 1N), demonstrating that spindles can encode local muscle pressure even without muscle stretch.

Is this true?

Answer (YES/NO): NO